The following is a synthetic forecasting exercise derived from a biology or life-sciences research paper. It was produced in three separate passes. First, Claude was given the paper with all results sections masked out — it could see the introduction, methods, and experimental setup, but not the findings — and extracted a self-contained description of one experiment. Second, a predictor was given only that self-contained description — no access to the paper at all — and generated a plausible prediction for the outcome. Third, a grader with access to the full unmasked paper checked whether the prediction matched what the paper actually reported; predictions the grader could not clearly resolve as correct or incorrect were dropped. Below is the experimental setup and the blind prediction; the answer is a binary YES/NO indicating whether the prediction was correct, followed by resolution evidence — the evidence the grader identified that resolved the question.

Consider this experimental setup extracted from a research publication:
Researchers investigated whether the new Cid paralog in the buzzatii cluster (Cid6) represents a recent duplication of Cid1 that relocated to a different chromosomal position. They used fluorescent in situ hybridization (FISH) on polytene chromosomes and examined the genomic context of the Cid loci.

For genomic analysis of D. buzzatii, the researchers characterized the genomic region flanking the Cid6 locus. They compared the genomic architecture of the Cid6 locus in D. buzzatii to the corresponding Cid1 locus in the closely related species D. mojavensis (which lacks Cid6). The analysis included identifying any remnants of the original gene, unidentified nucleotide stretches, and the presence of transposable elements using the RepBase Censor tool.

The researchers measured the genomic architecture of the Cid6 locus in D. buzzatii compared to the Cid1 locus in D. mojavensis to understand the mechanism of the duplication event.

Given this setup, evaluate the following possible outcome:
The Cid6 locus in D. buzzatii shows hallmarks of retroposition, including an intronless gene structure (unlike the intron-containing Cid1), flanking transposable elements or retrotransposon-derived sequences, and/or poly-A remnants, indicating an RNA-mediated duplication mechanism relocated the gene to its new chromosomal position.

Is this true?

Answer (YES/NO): NO